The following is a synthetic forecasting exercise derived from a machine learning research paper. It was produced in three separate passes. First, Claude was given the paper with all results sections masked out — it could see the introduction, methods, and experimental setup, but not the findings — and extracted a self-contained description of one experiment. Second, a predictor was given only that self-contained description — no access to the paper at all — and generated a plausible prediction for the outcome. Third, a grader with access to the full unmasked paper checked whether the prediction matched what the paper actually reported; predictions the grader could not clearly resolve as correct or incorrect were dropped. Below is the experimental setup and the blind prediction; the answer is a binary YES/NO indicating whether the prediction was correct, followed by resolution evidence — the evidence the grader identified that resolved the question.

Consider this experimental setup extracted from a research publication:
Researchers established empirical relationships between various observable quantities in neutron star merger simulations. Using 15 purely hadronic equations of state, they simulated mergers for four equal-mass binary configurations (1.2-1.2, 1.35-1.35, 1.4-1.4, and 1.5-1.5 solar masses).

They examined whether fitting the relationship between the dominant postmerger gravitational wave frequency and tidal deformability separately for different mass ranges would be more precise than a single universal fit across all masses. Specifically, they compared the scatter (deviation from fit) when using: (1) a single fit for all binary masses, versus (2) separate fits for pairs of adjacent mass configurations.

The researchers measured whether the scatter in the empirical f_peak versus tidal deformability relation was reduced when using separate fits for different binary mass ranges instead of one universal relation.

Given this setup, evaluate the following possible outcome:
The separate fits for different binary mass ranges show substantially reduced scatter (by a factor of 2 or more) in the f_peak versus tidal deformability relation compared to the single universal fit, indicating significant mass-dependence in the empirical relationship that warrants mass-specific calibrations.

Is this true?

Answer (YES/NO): NO